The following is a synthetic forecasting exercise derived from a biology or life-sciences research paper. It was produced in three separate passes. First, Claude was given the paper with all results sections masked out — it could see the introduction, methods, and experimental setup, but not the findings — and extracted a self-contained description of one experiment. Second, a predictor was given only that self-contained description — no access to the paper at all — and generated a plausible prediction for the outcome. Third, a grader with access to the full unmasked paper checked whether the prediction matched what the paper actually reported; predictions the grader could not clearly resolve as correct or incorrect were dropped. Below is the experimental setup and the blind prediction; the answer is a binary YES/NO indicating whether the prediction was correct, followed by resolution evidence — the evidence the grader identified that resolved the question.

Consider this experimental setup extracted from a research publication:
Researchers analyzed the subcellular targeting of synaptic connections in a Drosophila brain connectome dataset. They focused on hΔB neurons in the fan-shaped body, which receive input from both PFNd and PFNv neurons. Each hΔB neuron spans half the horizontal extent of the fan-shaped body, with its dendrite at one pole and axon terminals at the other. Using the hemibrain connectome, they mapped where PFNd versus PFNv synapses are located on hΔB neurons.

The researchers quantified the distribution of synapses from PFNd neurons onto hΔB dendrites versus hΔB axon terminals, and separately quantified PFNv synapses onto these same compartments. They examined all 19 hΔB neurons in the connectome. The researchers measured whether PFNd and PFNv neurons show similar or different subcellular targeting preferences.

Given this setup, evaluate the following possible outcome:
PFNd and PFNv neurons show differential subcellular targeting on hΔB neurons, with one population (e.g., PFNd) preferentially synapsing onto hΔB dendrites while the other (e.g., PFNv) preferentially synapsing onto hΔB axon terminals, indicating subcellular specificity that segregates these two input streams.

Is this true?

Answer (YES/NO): NO